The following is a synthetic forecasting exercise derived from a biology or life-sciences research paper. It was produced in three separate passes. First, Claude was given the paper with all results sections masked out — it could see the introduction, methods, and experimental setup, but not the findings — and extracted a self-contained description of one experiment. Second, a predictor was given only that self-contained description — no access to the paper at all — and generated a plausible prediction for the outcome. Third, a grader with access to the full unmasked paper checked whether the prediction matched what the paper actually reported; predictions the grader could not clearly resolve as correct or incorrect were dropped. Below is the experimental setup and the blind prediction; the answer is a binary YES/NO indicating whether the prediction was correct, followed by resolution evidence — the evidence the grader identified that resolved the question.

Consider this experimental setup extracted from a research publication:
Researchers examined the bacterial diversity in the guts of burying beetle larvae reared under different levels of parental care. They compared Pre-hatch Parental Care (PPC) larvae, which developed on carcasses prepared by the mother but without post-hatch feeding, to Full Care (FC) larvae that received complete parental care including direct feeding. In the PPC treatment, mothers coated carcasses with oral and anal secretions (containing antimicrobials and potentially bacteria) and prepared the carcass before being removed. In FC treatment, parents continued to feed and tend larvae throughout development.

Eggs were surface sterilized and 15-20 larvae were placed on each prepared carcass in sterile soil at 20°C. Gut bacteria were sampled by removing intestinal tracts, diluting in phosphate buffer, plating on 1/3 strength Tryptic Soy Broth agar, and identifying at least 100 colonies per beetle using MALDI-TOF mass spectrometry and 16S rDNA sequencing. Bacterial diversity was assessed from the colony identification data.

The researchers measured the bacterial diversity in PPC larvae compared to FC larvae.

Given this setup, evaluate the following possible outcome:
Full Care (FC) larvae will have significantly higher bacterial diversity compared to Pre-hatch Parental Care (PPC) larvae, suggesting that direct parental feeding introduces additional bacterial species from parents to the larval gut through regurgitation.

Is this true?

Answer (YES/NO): NO